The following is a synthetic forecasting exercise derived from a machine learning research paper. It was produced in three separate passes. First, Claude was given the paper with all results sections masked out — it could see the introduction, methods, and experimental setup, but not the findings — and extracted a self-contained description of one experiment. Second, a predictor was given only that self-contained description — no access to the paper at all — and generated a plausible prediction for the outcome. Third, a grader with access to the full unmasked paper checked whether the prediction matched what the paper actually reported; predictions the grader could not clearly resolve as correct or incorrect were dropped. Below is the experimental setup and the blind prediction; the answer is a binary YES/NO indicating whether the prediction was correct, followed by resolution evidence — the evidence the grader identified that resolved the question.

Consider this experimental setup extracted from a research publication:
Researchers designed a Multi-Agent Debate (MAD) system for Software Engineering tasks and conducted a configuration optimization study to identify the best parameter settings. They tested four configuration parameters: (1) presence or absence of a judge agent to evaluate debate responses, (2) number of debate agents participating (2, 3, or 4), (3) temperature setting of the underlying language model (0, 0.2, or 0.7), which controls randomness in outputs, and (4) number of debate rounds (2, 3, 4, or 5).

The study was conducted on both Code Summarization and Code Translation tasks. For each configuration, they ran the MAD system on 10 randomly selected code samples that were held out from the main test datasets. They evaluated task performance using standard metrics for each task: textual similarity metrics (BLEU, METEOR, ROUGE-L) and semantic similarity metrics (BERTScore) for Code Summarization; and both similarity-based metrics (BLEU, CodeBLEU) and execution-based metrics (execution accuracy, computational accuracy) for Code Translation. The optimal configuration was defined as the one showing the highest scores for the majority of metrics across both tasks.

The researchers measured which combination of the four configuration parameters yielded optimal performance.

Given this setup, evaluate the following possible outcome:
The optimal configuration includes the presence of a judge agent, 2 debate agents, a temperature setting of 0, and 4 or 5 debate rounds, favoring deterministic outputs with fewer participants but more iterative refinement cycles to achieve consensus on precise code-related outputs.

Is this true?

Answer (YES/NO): NO